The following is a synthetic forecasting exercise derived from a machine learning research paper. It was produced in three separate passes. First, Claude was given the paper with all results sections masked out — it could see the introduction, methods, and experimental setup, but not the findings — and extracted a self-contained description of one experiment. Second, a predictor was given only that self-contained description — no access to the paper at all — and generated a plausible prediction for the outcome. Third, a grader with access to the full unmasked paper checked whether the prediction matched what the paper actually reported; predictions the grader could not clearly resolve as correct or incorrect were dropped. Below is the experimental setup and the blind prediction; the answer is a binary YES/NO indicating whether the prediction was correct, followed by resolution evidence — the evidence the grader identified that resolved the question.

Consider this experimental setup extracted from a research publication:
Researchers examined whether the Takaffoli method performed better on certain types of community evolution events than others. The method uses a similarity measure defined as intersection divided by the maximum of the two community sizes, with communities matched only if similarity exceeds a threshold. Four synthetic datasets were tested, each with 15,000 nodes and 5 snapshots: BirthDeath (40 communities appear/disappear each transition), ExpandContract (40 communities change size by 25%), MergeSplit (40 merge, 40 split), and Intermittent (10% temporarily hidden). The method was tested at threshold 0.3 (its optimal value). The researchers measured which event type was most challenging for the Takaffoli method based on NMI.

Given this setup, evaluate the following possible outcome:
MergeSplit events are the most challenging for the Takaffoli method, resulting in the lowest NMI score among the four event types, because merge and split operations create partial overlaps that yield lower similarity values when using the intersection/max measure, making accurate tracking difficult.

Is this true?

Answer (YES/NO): YES